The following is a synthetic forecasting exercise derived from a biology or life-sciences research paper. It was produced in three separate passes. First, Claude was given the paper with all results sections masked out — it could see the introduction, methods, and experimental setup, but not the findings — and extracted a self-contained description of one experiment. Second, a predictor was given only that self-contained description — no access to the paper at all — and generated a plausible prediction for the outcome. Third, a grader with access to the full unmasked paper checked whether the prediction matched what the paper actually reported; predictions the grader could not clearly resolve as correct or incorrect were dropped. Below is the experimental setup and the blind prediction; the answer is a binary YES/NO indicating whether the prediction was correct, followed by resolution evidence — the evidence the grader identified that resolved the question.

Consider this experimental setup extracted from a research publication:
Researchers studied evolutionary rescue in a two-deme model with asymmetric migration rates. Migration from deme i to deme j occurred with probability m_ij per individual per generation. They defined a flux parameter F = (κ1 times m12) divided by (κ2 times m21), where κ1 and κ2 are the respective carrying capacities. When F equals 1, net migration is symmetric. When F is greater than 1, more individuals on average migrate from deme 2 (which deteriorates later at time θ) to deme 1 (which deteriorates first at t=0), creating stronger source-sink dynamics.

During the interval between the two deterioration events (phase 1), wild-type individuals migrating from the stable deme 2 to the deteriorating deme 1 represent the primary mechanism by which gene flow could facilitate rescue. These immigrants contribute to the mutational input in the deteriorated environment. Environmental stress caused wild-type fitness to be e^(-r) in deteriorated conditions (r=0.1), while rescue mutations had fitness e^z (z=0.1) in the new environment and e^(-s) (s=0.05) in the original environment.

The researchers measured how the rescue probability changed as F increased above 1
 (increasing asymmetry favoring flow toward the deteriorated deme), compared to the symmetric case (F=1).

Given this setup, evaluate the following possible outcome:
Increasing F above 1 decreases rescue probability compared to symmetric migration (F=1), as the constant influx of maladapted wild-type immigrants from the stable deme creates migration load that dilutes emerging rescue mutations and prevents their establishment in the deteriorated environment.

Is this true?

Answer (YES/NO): NO